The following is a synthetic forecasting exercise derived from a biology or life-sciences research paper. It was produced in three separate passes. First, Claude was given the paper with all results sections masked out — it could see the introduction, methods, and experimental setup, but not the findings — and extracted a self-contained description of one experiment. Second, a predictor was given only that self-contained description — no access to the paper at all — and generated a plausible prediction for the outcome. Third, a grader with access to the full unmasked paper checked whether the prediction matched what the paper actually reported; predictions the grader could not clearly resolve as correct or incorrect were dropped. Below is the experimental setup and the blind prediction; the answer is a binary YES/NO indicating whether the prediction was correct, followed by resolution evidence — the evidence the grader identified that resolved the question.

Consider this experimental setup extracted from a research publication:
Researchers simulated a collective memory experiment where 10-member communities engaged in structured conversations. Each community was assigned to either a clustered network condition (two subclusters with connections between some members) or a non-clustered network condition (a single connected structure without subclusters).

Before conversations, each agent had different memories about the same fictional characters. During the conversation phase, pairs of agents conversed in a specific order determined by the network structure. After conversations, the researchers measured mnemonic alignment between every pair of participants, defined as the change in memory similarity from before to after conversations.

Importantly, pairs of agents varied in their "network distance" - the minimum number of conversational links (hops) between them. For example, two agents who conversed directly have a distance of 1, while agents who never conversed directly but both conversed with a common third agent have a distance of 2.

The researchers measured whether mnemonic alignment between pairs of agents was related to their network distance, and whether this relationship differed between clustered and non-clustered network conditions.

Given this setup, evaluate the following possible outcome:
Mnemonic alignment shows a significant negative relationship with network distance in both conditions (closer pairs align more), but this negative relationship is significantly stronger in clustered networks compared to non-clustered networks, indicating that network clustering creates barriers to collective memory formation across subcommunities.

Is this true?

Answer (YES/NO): NO